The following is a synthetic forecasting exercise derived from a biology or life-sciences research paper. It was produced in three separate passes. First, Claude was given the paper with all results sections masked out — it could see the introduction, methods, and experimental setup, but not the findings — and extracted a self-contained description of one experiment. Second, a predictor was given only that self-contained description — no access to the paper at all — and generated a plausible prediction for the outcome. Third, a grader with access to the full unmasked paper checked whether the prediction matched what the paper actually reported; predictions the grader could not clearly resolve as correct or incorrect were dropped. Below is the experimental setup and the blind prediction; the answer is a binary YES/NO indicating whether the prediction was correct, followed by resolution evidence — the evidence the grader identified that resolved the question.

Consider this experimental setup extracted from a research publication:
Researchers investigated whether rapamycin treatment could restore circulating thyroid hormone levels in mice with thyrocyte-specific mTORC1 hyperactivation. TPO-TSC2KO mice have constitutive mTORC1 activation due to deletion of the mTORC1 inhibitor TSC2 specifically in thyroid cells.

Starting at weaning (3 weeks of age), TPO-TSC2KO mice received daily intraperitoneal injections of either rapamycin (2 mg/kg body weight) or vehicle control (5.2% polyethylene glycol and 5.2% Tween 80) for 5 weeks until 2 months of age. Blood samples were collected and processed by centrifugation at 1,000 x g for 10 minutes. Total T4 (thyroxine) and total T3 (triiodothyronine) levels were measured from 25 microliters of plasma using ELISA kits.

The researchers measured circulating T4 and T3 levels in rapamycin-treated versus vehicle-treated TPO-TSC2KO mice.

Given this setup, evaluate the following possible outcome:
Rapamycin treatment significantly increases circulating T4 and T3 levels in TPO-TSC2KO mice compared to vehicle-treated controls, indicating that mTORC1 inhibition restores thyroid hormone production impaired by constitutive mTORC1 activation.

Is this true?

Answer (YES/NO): NO